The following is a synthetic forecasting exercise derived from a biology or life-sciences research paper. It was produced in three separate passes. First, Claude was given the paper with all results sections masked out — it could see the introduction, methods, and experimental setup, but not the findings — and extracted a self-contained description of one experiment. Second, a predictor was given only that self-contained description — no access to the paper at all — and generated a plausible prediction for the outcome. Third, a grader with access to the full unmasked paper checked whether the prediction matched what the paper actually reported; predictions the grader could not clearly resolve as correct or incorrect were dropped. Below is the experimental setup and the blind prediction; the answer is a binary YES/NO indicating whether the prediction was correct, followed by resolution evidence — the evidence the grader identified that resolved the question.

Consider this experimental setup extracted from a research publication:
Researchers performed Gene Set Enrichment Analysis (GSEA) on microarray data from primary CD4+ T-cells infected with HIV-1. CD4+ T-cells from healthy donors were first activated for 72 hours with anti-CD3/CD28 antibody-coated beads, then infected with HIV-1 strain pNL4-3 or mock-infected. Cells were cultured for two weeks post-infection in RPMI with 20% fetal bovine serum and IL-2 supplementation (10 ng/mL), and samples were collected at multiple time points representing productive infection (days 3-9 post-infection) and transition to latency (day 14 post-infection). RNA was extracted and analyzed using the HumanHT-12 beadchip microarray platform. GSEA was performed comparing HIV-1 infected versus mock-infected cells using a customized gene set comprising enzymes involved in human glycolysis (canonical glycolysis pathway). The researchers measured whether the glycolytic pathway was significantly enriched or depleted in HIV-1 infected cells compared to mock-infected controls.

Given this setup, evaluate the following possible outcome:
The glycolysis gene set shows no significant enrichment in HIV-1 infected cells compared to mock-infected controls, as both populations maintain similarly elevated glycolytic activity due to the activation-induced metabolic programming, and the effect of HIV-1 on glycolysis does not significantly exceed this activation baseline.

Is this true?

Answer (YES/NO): NO